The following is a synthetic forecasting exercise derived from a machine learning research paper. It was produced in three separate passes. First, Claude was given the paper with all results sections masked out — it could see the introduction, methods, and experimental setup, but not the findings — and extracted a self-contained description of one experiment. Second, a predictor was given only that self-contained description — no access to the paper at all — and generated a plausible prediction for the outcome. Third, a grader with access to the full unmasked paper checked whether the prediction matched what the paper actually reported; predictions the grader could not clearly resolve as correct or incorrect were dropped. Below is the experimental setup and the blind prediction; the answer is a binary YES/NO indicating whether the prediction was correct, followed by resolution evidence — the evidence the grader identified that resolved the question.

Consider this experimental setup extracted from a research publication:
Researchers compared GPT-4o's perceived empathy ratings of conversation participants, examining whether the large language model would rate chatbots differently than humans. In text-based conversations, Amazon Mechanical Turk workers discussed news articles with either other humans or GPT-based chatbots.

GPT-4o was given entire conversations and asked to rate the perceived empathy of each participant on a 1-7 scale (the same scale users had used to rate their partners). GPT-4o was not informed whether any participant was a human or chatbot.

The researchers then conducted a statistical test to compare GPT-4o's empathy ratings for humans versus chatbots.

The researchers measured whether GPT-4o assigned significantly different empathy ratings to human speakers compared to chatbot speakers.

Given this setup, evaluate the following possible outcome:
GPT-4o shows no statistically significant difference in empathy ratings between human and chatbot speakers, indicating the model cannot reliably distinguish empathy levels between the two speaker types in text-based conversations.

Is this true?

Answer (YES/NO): NO